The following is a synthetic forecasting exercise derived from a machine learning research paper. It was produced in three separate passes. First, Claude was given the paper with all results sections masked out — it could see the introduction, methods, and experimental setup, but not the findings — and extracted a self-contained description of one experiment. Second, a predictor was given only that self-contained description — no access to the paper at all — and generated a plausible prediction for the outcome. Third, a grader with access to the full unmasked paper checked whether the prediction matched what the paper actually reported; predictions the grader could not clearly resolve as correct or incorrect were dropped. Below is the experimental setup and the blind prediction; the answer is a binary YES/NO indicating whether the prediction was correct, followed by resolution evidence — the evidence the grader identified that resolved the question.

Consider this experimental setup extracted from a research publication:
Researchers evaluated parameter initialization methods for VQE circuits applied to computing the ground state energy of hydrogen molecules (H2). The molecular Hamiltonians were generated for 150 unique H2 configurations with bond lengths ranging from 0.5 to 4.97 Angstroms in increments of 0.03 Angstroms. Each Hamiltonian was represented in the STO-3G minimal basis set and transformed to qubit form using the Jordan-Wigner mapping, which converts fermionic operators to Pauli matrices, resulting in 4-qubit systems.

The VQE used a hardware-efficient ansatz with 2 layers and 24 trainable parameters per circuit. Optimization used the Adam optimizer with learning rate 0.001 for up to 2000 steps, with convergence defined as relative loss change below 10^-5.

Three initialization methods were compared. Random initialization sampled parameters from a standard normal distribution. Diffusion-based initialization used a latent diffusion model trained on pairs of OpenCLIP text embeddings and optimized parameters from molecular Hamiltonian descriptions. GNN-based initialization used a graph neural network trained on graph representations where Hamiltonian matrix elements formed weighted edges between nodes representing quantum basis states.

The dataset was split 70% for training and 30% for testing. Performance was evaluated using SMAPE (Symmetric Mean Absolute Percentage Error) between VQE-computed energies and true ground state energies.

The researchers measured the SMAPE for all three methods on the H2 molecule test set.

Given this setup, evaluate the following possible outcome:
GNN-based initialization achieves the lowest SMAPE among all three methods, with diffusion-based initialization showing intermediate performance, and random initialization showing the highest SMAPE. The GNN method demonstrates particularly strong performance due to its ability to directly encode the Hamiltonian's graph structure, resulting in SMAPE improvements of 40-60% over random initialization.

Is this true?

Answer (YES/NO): NO